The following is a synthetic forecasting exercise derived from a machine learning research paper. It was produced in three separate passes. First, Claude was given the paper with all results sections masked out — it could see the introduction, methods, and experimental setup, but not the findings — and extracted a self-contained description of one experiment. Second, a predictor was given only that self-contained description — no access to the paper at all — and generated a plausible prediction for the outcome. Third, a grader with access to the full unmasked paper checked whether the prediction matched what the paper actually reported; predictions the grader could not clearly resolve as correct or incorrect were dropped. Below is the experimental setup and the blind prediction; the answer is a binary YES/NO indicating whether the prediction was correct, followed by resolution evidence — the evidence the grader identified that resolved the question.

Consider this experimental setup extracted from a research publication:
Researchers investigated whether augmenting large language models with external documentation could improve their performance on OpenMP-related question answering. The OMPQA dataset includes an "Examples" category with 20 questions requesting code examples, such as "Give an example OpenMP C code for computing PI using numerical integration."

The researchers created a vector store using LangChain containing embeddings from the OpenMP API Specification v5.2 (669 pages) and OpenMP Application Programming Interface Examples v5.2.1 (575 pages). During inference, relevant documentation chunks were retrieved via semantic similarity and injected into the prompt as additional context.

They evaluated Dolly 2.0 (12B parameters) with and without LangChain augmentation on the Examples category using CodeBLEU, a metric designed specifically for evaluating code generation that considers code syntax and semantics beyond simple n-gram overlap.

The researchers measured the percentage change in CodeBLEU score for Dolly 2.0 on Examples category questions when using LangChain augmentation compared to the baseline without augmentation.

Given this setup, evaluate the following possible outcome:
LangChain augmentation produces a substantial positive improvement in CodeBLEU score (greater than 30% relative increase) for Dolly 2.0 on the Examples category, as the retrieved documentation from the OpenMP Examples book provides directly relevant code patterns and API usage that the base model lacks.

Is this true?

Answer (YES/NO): NO